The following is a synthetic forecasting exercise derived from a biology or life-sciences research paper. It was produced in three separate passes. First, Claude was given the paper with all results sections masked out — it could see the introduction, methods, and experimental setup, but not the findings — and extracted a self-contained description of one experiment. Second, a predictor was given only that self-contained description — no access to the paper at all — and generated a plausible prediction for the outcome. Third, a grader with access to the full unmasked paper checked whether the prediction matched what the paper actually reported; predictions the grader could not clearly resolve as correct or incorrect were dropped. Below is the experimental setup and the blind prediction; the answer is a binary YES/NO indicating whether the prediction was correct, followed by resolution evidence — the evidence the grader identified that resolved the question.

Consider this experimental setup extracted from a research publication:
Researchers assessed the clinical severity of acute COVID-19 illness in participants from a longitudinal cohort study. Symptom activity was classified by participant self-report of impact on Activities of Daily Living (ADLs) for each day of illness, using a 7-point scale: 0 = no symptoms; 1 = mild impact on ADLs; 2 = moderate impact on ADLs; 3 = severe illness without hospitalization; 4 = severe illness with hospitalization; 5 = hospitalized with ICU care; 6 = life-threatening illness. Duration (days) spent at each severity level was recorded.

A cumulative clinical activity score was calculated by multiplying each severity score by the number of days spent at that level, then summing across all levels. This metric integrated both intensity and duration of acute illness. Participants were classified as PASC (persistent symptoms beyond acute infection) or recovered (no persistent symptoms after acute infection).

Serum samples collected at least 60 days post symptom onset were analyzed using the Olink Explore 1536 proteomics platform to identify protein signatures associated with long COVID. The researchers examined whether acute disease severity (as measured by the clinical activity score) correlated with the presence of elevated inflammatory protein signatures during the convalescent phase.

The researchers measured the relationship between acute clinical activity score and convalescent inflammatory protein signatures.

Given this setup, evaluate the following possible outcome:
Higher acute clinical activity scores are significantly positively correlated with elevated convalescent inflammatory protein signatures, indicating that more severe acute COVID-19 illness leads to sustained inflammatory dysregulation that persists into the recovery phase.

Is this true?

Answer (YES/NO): YES